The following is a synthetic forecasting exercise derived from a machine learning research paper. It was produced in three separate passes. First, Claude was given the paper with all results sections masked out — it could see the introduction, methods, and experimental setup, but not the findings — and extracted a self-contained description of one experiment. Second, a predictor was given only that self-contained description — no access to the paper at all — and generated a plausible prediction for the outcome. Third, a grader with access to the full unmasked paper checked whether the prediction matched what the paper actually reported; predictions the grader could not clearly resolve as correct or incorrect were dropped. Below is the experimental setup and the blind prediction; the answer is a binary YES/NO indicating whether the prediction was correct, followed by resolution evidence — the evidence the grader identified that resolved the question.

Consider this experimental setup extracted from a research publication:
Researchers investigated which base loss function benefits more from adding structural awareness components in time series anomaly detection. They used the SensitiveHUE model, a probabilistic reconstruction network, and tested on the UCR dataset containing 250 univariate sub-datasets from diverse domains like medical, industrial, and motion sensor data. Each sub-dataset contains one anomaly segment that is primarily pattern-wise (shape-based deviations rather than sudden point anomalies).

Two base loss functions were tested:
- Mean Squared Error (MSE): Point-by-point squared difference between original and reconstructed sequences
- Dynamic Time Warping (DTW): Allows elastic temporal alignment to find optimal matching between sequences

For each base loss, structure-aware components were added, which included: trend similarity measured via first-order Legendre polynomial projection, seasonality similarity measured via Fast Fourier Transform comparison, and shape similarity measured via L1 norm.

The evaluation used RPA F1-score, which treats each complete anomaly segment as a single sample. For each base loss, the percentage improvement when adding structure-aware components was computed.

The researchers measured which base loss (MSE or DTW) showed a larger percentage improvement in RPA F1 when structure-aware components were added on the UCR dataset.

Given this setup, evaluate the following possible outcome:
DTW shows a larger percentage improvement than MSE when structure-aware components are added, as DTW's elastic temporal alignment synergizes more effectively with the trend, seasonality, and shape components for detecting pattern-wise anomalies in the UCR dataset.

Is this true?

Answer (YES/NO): NO